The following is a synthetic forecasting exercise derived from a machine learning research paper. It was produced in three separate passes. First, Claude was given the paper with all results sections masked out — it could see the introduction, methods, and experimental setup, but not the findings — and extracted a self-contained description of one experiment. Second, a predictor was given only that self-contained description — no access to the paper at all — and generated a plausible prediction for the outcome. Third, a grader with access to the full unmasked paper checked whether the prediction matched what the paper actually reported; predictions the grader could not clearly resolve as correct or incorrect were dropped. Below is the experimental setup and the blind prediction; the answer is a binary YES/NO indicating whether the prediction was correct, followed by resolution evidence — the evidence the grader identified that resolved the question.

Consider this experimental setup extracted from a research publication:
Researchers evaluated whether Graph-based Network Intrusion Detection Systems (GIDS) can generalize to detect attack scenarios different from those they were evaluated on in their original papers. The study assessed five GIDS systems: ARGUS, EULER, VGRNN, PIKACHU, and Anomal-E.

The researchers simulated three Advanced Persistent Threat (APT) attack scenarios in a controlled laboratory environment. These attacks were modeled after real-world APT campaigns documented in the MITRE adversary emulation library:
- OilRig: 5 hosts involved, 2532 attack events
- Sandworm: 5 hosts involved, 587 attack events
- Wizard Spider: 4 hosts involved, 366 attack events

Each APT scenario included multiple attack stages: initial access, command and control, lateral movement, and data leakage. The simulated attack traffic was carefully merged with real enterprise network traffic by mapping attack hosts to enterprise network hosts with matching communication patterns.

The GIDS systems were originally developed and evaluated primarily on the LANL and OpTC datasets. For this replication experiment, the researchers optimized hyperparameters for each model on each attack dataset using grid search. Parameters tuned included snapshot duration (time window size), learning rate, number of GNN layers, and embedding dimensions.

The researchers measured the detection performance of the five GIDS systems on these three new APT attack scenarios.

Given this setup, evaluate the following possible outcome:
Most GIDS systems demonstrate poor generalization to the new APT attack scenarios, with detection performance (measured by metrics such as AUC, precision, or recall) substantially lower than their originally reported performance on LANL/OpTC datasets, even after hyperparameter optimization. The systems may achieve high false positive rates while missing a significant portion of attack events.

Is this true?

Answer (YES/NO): NO